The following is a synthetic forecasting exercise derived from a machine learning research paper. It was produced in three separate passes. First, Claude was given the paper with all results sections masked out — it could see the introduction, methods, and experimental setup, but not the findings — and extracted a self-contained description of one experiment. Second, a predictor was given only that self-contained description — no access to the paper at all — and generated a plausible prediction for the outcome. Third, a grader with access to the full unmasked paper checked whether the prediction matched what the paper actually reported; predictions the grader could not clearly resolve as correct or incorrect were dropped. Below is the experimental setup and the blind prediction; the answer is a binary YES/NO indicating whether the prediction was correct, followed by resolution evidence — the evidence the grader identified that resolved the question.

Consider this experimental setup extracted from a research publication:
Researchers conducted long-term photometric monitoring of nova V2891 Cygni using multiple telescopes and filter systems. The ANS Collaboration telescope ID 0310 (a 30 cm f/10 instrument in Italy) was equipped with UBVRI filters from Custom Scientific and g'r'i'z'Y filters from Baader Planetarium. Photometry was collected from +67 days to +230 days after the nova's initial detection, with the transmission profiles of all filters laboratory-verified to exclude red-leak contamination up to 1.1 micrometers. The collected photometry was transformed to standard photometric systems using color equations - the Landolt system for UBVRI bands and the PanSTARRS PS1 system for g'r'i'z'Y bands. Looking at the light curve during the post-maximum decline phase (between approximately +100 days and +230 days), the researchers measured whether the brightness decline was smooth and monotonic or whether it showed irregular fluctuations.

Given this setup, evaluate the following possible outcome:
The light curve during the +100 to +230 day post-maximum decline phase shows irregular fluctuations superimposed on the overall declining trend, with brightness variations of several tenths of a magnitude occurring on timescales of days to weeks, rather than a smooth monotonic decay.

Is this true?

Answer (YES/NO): YES